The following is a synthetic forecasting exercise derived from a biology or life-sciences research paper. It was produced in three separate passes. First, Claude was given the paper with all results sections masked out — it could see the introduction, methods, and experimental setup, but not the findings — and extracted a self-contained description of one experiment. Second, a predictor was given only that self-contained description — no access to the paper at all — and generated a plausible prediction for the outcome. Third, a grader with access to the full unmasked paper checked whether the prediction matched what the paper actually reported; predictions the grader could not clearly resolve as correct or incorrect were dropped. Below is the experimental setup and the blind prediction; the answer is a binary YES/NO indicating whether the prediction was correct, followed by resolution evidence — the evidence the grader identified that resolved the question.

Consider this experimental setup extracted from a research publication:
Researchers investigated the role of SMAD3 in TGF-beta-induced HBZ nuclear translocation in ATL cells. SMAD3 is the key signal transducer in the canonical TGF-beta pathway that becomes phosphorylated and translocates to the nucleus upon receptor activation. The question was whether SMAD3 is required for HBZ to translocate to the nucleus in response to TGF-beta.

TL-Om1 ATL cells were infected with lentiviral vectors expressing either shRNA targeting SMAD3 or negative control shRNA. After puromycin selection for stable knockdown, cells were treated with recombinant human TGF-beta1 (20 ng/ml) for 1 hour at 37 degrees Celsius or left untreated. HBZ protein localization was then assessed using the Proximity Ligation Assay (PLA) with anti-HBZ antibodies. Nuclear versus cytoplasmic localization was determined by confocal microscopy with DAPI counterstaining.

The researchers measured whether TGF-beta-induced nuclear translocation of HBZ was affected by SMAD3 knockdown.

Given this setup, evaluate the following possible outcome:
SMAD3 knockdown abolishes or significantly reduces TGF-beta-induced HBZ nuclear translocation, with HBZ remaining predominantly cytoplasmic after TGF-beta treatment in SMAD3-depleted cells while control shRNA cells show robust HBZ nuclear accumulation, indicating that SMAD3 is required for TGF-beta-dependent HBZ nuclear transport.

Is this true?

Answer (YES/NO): YES